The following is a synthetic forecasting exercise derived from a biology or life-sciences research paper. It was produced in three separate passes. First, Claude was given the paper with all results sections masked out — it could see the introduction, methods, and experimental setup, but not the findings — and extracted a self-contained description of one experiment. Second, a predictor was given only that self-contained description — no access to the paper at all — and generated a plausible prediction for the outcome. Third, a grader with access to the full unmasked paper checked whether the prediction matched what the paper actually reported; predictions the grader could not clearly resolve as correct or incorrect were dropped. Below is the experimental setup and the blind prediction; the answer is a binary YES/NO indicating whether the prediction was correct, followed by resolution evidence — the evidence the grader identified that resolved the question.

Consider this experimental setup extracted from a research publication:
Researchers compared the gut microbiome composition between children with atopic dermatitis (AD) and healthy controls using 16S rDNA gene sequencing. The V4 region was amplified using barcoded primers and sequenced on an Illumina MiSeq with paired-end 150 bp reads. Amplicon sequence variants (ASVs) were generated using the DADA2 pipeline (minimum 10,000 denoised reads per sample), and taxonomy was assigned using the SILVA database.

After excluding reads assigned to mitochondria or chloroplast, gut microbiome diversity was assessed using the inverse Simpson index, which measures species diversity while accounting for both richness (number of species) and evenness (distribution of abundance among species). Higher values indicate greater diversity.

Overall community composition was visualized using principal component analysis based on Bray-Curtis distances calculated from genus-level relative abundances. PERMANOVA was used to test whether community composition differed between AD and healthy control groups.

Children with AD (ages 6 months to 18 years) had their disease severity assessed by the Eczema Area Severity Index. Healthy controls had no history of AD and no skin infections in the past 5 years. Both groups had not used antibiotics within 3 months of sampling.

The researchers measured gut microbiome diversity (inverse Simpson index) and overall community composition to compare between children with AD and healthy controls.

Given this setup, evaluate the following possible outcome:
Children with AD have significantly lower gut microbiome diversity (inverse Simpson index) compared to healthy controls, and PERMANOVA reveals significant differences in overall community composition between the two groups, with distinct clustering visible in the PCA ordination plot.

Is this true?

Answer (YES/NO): NO